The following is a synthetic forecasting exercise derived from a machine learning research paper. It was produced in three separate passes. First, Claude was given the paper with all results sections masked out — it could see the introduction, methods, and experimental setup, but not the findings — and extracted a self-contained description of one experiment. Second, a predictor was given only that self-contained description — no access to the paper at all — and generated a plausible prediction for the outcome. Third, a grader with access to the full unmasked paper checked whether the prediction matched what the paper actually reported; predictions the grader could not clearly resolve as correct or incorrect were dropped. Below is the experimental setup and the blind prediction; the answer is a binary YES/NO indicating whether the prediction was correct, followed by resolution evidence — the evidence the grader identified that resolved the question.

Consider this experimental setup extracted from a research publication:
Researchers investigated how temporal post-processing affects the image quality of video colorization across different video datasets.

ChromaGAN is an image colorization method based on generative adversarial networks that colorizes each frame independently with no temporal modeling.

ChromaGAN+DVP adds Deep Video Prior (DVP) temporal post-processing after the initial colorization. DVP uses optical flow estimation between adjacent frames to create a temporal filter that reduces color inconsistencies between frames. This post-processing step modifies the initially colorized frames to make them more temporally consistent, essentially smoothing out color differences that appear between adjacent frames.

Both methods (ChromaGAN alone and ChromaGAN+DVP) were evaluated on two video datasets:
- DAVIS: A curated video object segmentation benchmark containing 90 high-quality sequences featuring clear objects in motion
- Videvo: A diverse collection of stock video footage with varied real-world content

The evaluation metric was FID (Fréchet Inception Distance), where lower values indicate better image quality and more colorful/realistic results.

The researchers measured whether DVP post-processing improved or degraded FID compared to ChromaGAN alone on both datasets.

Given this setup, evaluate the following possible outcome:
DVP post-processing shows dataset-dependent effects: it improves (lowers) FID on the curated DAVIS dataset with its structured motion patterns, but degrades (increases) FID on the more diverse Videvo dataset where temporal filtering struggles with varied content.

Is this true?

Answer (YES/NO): NO